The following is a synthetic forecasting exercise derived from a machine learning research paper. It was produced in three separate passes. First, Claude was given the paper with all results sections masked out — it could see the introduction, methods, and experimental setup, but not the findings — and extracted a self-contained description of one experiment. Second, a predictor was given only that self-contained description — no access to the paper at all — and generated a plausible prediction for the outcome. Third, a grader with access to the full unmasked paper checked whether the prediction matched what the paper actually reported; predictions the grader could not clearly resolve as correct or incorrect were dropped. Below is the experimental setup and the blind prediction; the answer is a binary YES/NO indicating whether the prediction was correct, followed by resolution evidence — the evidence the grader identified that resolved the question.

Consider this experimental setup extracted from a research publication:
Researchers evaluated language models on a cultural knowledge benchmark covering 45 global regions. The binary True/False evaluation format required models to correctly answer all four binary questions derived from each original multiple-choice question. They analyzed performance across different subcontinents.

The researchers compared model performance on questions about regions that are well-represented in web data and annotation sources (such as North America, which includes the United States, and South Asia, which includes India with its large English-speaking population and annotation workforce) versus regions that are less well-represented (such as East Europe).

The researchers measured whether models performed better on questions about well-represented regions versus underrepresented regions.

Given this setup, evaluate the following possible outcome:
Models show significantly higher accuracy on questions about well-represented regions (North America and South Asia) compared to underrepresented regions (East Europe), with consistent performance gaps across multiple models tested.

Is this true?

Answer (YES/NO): YES